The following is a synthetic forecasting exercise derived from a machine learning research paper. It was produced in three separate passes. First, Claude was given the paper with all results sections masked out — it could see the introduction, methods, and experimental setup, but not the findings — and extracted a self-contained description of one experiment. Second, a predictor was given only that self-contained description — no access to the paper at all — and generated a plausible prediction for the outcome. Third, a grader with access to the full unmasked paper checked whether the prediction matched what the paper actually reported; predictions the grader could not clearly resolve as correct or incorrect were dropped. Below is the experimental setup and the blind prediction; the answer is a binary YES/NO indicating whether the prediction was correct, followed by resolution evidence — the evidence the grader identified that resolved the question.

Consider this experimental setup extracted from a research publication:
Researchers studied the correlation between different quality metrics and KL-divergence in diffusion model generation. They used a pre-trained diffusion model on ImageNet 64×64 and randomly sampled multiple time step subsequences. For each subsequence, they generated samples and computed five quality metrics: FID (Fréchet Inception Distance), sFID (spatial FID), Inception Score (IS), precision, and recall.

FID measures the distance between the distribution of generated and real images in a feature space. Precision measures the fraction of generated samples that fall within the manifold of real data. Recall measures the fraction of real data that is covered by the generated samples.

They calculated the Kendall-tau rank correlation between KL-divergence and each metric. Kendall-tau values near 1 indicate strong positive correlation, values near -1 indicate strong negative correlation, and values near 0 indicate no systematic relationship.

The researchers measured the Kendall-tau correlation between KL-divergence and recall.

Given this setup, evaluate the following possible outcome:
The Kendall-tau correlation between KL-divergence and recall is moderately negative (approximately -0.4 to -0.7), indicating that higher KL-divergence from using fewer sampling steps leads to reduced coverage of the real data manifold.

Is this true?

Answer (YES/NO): NO